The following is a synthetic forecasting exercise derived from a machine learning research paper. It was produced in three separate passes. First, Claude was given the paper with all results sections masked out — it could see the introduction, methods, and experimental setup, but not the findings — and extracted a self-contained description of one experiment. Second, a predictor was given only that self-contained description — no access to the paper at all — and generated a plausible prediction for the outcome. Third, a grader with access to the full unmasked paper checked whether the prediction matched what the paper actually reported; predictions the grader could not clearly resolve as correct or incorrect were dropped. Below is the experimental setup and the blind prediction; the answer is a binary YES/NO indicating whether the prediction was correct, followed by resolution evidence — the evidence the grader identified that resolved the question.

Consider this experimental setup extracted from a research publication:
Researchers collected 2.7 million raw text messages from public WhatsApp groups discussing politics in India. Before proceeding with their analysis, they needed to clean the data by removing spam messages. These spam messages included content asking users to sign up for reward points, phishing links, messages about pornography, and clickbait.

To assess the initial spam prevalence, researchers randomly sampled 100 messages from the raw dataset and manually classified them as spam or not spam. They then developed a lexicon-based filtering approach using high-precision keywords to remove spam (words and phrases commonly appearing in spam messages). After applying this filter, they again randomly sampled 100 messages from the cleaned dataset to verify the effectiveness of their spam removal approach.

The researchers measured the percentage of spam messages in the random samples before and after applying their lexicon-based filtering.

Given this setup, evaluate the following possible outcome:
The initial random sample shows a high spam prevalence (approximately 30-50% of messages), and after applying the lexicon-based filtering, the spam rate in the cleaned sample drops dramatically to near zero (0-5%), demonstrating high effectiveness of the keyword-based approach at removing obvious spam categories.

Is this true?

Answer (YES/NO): NO